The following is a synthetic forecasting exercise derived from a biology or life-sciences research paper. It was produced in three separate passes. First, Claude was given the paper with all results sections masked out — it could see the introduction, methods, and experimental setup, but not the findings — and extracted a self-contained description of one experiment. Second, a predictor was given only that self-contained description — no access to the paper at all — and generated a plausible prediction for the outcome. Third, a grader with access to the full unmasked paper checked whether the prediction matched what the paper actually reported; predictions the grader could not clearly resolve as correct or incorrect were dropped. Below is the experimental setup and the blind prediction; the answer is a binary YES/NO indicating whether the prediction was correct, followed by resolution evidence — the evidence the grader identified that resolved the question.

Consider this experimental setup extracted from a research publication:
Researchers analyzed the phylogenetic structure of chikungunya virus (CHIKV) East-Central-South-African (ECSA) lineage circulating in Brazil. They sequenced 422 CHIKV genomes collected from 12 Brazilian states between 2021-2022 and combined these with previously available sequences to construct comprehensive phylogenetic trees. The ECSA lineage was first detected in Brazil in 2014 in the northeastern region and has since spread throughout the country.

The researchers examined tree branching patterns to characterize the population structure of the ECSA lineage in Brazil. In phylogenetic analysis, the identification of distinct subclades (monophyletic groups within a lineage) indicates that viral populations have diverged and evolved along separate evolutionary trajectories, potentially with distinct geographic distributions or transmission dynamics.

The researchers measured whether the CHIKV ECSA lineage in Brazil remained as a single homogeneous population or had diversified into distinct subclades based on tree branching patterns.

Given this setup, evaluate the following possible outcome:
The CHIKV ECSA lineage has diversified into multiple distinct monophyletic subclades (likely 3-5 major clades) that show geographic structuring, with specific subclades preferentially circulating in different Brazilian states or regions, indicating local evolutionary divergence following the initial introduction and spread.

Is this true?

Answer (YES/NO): NO